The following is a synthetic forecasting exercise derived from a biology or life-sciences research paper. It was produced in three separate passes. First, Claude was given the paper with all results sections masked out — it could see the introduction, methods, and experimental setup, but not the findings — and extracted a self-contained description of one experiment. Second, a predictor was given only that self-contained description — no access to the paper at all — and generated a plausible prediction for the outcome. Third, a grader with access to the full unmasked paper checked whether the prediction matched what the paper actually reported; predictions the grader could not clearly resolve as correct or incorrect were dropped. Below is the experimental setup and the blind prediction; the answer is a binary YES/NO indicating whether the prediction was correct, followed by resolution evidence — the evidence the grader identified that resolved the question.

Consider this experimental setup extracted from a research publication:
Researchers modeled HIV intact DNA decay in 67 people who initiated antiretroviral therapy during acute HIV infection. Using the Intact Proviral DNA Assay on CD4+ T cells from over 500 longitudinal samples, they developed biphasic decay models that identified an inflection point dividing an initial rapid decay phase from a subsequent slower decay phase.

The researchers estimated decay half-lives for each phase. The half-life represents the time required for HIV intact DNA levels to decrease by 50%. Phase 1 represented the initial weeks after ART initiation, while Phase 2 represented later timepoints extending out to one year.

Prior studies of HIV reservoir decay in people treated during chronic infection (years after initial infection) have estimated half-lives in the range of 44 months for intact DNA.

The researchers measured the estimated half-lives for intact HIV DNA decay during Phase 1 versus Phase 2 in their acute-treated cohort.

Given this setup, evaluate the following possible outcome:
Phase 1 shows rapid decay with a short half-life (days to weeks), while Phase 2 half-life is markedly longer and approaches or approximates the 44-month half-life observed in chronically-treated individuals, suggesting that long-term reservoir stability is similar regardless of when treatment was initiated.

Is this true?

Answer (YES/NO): NO